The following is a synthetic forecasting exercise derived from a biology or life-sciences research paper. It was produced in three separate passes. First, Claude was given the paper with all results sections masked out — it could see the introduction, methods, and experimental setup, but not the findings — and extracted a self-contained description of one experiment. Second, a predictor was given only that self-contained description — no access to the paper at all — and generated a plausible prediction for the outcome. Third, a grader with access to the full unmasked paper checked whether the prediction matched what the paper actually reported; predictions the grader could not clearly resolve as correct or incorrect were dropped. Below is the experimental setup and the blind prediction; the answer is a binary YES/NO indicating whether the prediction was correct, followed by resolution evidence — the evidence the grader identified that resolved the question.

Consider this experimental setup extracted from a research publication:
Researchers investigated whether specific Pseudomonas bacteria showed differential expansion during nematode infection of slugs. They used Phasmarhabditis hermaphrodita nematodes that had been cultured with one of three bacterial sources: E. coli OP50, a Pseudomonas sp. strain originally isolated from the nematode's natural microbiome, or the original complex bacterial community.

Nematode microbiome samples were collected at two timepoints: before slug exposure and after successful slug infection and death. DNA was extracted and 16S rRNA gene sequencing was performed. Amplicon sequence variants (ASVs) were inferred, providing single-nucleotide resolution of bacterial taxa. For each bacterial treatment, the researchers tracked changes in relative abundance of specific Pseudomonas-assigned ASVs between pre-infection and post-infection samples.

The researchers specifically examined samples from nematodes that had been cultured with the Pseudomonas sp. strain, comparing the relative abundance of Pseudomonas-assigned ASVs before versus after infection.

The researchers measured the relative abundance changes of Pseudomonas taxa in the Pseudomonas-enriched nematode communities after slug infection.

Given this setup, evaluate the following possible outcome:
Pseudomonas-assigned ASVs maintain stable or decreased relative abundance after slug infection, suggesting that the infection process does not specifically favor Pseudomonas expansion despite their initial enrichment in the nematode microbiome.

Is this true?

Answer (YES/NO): NO